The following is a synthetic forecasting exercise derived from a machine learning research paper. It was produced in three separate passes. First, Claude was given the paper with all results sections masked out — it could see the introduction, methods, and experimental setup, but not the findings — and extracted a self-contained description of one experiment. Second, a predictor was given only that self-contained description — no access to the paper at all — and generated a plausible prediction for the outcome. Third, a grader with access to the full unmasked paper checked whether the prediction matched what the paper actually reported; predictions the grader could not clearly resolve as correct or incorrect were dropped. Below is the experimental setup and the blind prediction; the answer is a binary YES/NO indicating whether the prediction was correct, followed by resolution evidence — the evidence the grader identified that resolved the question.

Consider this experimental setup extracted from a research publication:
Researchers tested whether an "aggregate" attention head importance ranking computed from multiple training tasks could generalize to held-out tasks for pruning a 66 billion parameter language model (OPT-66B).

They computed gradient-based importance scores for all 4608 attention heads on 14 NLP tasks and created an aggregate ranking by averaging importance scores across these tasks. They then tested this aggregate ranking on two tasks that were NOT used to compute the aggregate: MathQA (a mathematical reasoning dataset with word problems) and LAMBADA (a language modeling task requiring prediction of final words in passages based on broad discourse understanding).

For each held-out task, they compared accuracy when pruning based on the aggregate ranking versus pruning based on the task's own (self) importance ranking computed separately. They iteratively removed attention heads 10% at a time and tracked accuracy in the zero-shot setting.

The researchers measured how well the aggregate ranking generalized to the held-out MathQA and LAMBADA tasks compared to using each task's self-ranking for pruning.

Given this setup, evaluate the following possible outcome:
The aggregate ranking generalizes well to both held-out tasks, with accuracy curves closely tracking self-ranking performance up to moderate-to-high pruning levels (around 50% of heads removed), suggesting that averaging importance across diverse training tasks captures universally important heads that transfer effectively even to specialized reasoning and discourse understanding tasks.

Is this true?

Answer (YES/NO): NO